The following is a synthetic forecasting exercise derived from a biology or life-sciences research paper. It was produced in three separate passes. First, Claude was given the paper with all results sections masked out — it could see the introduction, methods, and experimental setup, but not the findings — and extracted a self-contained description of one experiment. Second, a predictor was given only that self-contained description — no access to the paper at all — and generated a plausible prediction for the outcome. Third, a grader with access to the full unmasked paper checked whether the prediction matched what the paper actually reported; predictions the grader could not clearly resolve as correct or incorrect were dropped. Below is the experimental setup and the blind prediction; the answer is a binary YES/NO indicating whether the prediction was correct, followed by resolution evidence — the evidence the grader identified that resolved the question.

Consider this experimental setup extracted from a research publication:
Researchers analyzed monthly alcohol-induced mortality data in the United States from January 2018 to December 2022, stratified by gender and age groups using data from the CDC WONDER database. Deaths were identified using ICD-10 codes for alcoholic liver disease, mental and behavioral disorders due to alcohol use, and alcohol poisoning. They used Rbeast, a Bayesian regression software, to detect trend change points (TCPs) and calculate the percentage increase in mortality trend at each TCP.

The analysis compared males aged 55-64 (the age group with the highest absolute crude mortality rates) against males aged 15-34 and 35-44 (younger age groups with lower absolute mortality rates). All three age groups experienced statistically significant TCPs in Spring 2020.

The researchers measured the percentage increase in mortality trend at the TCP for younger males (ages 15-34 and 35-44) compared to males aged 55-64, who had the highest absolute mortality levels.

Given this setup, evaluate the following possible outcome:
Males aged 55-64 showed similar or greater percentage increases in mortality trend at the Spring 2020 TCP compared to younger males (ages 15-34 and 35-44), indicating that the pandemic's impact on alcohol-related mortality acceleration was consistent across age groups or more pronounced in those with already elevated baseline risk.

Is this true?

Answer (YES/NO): NO